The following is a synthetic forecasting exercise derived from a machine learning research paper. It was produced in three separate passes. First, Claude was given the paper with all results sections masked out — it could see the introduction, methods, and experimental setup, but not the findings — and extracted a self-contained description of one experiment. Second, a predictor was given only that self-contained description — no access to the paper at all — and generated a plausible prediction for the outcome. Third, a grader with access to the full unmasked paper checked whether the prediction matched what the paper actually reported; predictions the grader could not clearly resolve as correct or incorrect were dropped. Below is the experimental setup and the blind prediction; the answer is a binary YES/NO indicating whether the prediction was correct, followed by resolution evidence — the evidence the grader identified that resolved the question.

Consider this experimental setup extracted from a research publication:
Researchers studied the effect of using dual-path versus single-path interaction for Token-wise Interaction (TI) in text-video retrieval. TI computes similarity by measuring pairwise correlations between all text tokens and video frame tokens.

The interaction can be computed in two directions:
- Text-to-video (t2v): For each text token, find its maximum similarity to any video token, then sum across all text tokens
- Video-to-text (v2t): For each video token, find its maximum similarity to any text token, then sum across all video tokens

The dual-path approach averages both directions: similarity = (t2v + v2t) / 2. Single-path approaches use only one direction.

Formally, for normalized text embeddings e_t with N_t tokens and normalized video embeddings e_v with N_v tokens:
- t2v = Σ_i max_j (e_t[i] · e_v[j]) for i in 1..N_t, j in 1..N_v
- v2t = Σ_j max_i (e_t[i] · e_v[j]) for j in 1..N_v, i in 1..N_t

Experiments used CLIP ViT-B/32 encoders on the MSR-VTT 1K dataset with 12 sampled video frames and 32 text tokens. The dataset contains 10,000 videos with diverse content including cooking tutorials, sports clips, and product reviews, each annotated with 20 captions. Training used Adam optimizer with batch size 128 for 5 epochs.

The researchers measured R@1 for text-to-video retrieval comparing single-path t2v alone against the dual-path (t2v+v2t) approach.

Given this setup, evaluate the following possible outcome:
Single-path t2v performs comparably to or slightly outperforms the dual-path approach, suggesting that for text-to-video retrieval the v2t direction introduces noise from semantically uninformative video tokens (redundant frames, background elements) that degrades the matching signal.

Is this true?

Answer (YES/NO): NO